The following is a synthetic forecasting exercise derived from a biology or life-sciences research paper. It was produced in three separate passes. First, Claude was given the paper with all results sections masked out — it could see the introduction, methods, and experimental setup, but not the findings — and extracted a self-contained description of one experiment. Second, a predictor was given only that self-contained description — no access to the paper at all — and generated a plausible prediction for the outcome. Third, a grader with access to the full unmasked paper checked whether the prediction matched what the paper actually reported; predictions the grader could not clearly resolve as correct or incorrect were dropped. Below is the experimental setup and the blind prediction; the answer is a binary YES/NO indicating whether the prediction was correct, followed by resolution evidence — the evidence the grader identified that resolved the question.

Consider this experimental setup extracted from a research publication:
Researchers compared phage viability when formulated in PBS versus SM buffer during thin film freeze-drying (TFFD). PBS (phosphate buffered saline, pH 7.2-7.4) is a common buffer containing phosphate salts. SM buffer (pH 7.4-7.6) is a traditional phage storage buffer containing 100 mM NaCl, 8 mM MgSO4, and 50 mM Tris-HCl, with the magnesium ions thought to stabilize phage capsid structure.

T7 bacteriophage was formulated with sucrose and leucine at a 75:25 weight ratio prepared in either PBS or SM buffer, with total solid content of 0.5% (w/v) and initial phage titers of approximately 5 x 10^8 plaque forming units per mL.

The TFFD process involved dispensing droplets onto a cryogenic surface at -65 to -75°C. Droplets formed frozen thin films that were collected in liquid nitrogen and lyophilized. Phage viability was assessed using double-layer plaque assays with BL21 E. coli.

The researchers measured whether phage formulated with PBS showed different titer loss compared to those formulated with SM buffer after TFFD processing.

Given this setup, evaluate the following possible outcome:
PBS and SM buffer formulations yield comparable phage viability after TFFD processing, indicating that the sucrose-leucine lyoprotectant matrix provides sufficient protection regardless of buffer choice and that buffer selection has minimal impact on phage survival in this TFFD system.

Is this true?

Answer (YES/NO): NO